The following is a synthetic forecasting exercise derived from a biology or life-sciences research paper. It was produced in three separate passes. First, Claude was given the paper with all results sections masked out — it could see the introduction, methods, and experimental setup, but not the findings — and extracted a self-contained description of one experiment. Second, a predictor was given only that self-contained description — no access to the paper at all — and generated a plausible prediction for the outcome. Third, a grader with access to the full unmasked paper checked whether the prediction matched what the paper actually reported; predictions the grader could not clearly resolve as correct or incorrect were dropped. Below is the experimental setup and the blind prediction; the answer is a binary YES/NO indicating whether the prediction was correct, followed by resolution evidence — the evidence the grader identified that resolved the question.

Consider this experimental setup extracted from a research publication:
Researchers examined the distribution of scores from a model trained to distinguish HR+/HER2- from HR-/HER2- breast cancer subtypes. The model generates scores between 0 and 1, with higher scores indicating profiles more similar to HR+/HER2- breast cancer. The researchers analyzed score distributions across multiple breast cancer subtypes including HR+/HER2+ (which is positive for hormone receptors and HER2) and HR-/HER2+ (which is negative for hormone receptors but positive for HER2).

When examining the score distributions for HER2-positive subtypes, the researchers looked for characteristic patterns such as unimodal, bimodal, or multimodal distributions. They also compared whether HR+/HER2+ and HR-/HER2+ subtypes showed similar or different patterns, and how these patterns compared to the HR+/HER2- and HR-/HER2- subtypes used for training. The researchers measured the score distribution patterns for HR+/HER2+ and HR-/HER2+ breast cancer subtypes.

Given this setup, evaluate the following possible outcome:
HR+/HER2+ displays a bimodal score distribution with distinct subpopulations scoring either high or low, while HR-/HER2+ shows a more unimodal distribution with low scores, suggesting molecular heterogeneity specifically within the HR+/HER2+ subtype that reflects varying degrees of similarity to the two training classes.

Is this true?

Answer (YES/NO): NO